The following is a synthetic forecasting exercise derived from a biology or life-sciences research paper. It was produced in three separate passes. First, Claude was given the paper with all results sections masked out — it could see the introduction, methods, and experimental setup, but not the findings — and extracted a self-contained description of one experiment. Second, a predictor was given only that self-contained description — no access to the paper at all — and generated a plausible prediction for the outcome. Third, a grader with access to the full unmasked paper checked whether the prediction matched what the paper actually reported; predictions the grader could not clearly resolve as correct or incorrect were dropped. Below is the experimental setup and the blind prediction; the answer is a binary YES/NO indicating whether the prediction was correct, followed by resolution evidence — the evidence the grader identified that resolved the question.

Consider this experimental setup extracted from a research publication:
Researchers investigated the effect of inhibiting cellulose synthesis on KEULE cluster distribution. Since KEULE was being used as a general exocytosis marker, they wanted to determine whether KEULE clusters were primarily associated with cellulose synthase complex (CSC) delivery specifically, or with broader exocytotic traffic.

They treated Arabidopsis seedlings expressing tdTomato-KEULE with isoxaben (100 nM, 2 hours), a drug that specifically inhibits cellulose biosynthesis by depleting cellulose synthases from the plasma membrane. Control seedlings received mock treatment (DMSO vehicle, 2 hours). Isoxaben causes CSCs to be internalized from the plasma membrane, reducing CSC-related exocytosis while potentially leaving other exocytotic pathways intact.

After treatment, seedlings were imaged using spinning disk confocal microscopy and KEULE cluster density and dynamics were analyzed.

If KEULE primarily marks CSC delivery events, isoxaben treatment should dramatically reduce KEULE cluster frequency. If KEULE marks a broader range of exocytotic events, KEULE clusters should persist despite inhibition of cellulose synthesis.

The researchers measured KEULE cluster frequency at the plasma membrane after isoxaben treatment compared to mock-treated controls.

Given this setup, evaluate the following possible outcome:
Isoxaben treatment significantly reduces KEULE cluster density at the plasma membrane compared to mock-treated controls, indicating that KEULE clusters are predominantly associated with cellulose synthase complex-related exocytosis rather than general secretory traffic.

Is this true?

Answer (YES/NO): NO